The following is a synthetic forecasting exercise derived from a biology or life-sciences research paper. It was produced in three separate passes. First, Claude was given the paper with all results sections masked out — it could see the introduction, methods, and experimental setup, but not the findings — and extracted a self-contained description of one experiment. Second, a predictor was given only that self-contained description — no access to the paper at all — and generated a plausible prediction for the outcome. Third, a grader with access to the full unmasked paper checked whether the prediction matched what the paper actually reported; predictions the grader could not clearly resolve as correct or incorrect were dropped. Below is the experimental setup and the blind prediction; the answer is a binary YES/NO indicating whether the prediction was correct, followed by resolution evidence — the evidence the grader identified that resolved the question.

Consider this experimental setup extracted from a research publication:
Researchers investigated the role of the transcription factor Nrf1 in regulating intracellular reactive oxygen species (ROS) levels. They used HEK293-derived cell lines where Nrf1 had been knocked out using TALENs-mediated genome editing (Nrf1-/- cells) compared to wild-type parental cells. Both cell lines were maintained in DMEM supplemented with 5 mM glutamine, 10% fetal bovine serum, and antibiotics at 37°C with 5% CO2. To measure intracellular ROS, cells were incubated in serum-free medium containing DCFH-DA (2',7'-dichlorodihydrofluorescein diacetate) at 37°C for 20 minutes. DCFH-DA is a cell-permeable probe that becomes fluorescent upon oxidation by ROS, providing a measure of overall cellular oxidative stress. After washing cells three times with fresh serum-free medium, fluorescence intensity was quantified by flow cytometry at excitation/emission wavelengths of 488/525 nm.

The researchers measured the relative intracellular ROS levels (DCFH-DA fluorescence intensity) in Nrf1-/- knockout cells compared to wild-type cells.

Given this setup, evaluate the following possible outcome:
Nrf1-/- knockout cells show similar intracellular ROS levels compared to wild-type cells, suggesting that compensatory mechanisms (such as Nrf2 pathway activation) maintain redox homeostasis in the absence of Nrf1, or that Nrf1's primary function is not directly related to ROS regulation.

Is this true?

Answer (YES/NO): NO